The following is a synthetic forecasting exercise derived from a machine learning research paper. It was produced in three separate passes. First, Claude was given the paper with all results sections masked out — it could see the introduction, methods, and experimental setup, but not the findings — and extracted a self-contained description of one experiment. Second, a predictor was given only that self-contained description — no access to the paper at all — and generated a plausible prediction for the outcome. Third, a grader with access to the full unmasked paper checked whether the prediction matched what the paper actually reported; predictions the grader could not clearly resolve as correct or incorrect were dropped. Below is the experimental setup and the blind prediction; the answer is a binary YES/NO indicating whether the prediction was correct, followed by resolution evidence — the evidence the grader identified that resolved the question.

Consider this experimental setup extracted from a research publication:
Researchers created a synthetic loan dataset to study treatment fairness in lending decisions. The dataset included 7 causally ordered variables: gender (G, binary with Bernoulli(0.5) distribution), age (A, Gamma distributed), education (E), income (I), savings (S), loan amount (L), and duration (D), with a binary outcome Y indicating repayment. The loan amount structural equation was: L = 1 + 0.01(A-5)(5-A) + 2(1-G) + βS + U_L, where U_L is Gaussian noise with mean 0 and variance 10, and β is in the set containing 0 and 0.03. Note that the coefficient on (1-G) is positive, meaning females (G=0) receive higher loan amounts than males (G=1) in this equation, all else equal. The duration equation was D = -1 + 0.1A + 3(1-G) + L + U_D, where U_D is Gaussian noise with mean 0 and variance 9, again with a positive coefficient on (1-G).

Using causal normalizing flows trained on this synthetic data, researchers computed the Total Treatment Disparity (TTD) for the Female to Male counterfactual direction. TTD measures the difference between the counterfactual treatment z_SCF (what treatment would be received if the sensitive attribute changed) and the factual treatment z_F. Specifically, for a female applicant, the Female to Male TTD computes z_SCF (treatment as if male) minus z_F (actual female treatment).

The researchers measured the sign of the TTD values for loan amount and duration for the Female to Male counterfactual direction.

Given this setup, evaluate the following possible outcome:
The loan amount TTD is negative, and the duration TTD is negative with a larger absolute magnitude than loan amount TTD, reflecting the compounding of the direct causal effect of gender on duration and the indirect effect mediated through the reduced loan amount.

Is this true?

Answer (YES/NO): YES